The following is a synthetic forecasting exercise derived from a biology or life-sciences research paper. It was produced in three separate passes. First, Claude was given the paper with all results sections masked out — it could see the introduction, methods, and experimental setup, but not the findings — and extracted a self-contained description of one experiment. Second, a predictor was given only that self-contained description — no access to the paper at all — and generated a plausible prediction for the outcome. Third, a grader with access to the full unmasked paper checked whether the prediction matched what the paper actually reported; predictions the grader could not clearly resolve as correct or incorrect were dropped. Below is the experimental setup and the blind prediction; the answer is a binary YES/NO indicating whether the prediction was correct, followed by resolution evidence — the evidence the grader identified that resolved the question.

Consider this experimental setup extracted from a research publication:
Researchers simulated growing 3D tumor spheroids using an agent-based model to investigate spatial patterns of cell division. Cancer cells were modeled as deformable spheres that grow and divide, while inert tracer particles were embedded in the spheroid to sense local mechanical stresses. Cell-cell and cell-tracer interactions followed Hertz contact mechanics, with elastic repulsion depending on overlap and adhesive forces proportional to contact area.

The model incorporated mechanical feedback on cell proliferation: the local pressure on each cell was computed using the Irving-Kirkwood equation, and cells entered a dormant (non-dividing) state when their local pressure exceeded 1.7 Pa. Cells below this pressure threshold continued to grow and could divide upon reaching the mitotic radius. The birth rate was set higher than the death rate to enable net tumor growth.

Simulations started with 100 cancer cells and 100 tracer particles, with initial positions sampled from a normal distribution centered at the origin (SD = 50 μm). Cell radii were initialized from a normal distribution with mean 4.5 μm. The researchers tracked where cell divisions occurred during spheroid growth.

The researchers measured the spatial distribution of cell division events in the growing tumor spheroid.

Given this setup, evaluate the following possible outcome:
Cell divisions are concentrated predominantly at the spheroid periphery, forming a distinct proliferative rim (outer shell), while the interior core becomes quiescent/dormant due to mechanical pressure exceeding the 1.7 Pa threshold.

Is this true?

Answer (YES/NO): YES